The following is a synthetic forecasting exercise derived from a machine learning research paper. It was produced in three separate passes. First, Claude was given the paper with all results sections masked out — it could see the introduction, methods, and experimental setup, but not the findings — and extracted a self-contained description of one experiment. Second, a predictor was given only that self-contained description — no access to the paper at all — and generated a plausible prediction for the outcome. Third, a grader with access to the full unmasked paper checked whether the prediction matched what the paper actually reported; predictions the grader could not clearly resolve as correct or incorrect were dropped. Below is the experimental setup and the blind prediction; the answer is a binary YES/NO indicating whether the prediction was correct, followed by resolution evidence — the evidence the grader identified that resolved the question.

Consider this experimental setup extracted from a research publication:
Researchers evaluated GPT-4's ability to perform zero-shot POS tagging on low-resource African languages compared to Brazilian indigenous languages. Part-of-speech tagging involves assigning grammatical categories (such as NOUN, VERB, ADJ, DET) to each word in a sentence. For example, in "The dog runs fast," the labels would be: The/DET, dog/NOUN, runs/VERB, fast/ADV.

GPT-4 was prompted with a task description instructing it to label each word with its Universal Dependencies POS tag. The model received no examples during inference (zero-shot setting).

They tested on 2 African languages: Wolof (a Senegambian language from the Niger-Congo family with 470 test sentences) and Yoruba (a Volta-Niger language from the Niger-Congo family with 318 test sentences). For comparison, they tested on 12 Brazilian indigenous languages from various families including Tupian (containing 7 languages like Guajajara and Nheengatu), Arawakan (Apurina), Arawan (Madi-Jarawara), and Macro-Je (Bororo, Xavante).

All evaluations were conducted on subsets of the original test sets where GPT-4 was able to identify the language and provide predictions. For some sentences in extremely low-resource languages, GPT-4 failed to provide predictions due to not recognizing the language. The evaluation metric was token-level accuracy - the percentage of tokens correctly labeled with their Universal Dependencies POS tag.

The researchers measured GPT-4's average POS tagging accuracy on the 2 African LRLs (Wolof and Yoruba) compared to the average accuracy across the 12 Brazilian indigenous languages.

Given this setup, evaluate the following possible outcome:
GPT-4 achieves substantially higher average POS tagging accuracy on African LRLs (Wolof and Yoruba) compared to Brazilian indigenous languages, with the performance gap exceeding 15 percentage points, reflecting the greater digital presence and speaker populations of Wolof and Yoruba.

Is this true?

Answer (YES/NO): YES